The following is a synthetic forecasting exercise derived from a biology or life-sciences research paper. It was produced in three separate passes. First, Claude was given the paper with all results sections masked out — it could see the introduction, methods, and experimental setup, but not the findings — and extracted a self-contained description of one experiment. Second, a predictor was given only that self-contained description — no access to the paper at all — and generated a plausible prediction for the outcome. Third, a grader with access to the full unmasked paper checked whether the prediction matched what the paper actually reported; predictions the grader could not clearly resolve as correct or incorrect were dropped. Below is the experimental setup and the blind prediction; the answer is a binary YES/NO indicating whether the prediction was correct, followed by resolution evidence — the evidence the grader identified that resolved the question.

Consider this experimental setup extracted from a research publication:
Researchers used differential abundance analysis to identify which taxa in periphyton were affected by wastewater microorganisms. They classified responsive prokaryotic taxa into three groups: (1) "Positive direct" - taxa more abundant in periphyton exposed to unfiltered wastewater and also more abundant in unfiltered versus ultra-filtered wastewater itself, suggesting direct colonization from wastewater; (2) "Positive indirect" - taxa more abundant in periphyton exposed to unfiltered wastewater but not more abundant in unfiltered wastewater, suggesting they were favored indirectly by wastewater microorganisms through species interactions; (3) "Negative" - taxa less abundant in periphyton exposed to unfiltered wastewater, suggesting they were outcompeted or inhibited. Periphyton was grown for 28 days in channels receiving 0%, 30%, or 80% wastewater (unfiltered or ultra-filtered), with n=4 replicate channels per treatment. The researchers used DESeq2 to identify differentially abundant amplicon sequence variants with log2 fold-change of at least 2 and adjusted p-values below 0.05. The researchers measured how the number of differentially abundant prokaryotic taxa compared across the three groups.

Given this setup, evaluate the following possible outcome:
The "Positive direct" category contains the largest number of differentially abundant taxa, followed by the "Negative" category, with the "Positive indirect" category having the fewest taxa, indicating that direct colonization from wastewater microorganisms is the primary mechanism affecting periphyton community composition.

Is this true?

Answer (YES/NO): YES